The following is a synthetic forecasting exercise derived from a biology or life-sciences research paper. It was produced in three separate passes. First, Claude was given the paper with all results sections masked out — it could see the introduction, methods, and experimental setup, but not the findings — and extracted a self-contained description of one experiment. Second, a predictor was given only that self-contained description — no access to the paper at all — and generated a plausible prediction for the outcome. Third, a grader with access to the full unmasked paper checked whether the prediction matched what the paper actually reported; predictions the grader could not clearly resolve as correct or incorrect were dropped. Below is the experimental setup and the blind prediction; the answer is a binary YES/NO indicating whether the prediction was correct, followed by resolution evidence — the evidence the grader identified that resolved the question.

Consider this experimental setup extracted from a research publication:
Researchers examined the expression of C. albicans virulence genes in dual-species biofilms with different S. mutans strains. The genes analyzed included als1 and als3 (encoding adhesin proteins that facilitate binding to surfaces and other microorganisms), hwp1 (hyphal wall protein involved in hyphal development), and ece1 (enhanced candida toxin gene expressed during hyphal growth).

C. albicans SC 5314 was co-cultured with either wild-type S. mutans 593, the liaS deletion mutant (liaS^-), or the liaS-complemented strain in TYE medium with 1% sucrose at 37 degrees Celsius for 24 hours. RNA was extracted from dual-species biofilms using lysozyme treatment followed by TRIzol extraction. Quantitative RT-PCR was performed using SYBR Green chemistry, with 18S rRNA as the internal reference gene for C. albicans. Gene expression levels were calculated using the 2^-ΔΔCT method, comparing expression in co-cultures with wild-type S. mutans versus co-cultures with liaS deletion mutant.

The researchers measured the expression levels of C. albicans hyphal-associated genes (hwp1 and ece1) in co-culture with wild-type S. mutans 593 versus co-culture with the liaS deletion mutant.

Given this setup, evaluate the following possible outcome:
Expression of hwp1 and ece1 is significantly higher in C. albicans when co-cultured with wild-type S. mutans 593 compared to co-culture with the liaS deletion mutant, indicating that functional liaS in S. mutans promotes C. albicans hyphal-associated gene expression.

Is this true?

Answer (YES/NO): YES